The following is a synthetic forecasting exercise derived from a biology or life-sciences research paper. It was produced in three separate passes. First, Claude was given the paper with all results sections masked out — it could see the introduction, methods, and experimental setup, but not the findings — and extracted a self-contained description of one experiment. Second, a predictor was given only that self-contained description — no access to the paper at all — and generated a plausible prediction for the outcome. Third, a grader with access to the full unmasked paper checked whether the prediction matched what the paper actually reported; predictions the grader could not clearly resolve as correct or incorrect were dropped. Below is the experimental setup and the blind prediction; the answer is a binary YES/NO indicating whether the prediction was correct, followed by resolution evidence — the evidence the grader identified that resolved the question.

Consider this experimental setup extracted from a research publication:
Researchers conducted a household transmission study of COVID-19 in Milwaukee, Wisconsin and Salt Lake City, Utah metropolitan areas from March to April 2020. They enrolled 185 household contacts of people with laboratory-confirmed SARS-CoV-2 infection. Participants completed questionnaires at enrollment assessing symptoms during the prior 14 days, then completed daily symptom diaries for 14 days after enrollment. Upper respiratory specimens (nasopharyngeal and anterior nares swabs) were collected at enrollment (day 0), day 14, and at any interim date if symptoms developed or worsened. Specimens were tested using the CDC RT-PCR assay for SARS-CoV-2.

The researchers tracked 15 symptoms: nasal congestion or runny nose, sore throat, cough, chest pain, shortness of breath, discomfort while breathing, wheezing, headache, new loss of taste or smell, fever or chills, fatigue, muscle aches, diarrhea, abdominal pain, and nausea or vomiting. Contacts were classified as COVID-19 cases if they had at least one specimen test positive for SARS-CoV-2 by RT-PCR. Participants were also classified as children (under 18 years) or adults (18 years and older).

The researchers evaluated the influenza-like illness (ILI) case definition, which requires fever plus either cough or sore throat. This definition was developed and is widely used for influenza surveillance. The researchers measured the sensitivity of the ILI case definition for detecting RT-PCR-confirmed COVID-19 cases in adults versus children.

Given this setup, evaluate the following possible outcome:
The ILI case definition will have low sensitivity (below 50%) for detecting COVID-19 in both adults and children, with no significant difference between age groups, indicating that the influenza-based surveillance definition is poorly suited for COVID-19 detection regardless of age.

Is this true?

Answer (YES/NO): NO